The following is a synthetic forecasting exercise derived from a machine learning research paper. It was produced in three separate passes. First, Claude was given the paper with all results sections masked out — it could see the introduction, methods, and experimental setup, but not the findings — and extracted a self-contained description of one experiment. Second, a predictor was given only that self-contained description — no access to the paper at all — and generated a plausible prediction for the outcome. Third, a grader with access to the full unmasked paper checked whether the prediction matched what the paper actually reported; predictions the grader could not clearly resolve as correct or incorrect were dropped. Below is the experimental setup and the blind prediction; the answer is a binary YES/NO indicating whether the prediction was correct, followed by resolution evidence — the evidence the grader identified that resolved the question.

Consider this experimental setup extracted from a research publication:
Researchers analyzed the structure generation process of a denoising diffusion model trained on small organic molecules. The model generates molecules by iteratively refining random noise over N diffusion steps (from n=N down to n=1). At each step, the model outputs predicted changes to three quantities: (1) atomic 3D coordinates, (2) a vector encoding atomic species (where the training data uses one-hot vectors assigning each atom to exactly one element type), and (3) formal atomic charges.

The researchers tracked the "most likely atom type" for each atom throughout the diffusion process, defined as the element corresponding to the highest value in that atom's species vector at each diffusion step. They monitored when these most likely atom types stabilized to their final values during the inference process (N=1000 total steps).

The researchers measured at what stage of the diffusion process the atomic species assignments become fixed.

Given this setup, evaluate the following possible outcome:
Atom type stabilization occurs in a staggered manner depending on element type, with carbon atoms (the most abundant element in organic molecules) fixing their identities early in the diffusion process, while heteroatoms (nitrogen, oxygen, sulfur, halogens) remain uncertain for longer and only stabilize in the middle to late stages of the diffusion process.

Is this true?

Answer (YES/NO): NO